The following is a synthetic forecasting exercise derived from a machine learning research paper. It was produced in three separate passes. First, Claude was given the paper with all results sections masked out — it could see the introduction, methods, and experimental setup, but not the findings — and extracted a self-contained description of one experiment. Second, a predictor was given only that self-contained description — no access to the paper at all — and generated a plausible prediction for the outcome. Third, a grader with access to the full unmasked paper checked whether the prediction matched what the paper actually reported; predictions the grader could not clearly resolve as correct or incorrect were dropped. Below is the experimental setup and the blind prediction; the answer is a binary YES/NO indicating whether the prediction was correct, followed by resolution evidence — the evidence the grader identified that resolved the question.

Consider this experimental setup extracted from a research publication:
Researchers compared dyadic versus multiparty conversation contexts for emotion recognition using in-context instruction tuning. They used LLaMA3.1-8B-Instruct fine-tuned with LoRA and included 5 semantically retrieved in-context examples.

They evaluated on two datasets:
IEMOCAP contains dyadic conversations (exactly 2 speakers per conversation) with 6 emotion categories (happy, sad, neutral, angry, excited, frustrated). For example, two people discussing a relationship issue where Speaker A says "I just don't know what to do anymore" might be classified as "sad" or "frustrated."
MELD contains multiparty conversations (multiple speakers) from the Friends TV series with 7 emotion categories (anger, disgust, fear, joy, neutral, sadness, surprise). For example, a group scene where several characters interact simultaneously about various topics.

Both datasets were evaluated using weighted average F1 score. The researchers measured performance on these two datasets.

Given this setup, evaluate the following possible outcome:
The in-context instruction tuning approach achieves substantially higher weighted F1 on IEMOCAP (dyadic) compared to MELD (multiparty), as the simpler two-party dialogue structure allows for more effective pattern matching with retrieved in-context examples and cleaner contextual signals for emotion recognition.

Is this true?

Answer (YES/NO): YES